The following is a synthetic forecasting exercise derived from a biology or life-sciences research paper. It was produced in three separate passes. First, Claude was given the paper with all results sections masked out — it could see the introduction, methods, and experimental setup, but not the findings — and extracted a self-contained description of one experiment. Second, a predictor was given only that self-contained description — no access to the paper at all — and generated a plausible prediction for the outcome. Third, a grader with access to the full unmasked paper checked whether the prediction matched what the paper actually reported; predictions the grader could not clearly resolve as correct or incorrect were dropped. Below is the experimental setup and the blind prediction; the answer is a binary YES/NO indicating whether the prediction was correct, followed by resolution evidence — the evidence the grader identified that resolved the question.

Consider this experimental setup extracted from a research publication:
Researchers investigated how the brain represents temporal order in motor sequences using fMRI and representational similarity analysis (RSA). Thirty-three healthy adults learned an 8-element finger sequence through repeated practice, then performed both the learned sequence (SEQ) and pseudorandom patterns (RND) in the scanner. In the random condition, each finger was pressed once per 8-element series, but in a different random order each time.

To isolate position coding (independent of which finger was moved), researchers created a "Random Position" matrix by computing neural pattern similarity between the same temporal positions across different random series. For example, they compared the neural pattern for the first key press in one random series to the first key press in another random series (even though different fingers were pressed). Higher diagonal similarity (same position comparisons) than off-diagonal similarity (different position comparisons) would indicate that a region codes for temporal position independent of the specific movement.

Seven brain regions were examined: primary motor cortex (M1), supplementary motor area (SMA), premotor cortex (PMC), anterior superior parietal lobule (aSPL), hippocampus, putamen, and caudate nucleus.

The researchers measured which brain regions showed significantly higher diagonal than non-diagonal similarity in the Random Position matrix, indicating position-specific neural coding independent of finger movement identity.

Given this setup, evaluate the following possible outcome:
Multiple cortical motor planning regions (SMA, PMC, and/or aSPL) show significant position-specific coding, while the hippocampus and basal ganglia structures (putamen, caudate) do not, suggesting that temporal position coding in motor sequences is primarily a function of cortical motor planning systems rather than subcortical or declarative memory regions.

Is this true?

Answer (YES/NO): NO